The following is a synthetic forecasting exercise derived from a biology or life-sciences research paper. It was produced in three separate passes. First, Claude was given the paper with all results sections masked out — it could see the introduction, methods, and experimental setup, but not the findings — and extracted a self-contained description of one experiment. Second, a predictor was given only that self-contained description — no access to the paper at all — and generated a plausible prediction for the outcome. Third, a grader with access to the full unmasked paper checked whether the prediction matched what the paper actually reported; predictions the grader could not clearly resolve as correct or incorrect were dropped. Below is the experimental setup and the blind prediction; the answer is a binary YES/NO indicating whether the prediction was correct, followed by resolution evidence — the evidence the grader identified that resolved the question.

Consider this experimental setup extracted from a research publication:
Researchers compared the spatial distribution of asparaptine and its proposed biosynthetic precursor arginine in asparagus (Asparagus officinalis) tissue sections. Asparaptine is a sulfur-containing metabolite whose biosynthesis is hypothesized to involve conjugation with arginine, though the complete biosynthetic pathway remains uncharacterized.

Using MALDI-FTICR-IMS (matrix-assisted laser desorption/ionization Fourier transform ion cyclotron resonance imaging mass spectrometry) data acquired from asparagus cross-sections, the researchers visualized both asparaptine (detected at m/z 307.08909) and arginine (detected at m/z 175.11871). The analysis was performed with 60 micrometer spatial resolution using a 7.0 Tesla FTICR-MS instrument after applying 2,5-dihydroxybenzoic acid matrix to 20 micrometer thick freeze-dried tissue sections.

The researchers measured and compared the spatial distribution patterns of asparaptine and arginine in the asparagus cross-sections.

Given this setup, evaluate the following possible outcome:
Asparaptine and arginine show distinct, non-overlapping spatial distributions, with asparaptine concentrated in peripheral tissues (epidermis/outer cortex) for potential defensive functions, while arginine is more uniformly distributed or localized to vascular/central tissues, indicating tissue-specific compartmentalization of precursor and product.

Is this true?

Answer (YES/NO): NO